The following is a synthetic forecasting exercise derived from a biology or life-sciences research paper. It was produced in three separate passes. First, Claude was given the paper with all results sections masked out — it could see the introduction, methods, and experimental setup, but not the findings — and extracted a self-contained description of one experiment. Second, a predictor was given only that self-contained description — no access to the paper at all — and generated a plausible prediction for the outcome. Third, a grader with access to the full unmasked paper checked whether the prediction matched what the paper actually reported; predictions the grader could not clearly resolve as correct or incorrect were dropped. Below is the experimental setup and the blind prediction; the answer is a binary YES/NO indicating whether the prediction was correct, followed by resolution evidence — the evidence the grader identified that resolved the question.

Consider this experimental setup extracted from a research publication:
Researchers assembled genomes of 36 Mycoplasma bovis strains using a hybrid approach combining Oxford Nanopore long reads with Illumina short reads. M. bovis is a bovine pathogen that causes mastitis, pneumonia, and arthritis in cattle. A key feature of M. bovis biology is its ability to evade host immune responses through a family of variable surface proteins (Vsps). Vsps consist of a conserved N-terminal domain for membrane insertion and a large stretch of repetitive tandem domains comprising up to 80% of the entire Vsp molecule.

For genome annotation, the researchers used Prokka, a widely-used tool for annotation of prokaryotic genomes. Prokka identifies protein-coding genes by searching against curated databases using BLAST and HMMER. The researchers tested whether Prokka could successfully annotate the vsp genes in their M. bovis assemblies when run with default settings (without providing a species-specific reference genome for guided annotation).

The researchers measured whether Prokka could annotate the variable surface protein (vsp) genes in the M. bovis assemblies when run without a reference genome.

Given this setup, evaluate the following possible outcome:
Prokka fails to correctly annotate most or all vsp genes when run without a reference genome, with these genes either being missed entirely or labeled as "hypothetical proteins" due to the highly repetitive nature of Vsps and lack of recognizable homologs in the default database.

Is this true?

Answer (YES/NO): YES